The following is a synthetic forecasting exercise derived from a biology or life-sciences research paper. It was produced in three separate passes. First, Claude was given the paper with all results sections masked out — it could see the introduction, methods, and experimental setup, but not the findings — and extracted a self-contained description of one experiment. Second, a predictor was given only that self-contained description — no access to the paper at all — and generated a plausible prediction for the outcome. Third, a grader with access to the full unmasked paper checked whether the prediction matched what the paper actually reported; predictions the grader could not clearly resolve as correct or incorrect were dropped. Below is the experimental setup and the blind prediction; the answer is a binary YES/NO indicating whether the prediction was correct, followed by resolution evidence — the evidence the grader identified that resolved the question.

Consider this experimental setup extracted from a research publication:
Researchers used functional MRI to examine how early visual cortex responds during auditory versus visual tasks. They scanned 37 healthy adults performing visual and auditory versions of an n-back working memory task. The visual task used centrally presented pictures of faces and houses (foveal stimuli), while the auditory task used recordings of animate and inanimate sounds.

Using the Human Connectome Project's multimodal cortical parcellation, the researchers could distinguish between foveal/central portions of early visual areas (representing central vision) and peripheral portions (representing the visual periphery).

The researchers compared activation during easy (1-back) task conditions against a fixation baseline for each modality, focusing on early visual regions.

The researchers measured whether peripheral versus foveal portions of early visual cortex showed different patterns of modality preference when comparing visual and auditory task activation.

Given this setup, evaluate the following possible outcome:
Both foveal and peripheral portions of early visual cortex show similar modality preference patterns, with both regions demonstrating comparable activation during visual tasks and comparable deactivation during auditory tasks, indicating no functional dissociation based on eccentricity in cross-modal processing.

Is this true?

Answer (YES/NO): NO